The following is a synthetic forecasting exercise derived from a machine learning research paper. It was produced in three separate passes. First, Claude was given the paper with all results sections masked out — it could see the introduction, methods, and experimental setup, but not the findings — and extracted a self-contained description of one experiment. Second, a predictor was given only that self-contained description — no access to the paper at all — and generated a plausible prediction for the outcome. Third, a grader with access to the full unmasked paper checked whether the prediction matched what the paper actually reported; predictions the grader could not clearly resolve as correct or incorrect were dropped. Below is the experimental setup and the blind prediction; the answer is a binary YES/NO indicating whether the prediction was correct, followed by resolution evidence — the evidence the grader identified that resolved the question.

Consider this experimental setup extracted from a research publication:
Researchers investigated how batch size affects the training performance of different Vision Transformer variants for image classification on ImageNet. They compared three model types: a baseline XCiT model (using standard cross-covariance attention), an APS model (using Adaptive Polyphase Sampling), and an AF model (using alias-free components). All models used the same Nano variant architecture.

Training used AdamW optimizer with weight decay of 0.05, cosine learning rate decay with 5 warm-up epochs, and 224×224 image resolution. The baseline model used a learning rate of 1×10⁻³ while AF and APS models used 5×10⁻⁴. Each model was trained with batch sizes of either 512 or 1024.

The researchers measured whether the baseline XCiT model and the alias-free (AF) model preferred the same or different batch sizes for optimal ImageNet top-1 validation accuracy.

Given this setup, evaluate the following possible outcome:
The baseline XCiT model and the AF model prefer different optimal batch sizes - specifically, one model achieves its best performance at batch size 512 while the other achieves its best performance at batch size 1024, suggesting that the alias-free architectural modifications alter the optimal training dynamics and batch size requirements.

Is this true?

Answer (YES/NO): YES